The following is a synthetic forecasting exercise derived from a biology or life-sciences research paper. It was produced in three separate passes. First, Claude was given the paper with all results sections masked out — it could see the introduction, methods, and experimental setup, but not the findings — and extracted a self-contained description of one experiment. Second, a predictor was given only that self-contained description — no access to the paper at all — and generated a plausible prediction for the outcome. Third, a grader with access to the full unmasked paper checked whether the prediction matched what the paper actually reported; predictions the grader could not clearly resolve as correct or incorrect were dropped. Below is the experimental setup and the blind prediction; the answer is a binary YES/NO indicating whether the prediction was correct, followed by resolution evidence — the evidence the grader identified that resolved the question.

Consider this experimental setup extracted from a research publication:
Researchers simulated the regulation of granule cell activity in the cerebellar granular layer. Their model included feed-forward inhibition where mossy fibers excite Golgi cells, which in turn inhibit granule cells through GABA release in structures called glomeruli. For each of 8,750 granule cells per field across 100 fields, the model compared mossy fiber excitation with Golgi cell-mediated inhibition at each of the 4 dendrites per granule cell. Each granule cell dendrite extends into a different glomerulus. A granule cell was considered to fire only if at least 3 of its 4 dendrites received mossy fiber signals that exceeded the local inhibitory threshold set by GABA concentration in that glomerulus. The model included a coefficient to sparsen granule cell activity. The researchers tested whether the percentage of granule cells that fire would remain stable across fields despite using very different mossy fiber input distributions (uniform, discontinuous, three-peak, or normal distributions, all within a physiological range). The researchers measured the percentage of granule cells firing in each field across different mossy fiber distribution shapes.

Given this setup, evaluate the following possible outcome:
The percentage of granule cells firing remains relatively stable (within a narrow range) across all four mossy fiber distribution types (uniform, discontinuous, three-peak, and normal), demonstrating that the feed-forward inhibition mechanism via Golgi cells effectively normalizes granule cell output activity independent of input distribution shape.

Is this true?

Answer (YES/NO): YES